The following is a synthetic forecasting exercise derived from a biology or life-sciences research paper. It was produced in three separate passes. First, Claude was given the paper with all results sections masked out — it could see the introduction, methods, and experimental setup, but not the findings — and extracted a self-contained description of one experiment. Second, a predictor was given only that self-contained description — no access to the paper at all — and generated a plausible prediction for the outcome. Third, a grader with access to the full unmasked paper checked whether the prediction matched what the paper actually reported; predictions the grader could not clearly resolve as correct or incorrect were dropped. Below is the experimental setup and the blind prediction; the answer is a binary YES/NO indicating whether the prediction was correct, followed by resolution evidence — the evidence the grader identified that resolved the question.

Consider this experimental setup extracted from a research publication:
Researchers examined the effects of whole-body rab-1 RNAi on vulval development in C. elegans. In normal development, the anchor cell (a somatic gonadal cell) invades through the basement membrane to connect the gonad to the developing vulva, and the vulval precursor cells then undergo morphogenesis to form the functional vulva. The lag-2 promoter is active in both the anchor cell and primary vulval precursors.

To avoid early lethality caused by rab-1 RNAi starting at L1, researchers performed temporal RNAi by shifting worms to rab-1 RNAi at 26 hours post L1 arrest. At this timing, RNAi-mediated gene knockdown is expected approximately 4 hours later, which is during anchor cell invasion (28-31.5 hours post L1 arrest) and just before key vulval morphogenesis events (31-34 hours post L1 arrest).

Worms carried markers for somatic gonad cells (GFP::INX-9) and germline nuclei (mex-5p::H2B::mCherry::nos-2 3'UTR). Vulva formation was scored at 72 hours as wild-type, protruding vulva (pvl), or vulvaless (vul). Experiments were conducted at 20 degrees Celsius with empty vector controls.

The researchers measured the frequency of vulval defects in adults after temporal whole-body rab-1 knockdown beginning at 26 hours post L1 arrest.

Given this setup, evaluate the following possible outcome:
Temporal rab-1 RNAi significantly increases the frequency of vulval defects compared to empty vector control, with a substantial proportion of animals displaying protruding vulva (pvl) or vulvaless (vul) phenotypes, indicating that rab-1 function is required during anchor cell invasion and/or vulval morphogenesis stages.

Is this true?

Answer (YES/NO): YES